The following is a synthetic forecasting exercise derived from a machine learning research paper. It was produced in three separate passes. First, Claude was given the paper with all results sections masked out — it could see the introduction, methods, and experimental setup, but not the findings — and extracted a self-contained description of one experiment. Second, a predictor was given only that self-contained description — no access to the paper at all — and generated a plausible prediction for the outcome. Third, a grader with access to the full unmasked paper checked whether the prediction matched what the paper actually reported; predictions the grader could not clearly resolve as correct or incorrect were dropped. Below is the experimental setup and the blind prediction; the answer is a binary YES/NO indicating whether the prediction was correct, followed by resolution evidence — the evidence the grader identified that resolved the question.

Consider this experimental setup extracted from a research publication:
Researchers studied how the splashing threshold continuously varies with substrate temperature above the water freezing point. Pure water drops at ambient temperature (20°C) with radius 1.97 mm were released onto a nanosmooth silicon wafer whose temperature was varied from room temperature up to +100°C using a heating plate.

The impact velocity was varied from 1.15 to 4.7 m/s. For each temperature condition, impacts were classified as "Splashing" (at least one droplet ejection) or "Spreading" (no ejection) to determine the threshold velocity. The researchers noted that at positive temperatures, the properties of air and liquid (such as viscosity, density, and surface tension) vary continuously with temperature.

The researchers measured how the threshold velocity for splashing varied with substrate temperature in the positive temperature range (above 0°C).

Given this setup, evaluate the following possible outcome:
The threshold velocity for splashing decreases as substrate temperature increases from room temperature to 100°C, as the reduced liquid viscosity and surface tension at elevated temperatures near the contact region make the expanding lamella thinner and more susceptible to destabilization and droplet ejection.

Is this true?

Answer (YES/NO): NO